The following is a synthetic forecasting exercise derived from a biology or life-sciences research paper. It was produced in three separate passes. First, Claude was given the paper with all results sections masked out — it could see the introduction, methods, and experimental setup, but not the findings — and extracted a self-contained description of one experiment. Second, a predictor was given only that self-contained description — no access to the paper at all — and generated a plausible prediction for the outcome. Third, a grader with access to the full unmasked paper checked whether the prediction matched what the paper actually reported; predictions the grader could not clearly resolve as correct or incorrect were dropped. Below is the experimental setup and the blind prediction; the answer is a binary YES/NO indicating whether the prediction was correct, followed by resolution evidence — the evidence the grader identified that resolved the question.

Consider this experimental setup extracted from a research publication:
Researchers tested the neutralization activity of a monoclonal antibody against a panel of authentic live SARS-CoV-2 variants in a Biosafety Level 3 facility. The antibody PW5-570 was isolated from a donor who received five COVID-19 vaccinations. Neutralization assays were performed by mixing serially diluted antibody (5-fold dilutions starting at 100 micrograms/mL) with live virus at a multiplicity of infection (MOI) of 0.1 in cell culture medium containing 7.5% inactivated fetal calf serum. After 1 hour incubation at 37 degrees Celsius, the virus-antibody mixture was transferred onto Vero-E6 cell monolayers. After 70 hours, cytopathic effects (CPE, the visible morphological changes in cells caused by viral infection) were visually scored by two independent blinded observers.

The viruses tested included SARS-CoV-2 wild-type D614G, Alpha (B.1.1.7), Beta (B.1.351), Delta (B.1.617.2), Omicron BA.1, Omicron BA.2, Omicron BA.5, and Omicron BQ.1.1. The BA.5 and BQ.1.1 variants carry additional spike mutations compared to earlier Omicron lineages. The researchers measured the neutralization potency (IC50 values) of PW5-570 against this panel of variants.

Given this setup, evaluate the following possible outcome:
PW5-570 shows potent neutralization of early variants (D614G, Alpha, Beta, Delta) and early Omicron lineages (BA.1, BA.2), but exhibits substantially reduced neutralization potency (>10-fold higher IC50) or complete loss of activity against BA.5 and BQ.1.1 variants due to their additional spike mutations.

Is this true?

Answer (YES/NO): YES